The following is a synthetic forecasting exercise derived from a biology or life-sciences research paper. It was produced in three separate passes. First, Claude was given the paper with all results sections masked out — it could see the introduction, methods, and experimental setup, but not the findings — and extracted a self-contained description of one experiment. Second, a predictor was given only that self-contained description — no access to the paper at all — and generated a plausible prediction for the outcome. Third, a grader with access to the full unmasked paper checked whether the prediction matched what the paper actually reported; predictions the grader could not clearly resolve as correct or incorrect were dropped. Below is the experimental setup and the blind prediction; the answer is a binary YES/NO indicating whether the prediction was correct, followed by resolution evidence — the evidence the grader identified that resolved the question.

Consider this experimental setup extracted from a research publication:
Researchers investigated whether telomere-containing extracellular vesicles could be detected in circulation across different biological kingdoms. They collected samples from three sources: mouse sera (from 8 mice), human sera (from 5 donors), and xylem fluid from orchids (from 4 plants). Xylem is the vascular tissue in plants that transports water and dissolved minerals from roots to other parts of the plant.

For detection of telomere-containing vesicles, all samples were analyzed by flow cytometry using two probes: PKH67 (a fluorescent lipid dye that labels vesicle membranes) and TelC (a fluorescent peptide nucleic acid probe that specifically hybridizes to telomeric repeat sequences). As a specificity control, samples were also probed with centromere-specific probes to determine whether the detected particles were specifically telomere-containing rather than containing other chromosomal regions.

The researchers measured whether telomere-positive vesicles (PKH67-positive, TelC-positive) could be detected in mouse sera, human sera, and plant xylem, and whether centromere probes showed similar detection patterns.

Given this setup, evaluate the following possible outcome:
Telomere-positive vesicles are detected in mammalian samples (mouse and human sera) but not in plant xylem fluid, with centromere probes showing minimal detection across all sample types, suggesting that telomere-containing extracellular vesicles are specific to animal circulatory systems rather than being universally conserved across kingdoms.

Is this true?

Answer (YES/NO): NO